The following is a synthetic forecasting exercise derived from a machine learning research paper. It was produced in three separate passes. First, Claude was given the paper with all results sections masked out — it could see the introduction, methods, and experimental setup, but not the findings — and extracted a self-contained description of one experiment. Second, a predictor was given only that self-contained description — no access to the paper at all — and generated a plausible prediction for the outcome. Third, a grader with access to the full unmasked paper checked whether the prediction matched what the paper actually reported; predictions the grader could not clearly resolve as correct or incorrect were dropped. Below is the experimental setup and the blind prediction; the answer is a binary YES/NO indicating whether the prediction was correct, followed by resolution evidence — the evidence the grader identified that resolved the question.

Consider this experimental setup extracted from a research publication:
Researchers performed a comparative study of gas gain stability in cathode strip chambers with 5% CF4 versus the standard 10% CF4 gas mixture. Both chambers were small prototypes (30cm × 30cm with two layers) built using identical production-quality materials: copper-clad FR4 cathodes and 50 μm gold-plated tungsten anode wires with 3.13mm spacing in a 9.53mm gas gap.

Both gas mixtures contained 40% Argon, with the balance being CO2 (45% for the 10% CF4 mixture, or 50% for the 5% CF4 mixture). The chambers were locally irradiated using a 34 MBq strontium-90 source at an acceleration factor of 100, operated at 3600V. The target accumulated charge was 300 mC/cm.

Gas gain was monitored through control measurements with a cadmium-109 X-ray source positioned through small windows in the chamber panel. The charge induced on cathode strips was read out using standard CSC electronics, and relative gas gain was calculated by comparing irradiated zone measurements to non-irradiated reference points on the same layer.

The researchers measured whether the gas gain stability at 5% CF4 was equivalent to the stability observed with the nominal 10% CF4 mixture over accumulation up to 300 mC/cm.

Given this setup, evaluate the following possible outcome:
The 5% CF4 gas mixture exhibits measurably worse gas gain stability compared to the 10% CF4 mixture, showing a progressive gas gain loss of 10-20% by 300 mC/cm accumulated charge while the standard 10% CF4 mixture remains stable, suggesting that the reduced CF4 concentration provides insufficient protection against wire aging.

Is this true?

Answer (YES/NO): NO